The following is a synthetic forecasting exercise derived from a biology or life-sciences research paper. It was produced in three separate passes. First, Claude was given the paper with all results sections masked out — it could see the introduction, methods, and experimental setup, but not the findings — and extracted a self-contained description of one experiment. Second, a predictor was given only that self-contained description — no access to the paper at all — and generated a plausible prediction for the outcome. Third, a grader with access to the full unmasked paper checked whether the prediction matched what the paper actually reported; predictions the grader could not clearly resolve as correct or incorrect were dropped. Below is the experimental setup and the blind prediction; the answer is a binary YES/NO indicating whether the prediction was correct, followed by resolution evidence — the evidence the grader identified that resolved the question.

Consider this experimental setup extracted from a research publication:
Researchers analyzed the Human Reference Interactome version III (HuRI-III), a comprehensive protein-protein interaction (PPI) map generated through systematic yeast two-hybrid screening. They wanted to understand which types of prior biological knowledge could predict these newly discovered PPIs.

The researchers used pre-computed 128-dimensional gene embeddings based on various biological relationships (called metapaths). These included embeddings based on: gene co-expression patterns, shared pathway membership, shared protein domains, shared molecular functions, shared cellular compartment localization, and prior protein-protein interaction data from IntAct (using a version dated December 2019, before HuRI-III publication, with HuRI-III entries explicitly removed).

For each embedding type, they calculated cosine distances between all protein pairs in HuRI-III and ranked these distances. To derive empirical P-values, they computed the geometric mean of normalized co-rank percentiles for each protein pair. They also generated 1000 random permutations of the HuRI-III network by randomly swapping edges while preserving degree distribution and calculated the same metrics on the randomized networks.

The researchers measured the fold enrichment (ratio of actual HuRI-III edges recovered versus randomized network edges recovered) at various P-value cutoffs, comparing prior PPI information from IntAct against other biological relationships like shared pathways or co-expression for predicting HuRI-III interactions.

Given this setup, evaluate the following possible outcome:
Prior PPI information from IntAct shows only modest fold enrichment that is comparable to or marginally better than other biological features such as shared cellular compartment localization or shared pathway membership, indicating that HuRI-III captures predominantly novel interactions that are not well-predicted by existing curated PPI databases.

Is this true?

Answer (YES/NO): YES